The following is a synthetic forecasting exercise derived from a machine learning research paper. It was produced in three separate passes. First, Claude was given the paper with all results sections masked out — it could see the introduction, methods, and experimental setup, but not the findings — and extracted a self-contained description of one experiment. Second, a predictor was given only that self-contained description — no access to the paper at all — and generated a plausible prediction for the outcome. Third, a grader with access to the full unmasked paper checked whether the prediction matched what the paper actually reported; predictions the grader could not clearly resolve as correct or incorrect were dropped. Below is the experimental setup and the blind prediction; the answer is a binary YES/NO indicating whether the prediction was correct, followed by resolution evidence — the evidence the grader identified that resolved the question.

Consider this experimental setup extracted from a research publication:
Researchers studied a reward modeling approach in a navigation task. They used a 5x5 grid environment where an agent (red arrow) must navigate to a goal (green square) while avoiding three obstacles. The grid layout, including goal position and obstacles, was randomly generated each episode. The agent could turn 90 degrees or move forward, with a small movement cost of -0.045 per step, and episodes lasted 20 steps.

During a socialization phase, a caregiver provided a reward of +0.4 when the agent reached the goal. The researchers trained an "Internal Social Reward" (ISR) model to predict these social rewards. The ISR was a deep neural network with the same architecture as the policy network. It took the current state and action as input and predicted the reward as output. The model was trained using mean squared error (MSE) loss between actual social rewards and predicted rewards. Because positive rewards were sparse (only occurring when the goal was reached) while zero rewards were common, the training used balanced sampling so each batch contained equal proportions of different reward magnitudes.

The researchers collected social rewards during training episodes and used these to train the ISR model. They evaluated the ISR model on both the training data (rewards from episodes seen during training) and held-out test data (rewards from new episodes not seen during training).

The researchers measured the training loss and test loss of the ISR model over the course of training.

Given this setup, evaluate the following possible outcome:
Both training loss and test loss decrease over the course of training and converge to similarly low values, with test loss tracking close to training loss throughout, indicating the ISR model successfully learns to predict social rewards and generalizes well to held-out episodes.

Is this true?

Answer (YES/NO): YES